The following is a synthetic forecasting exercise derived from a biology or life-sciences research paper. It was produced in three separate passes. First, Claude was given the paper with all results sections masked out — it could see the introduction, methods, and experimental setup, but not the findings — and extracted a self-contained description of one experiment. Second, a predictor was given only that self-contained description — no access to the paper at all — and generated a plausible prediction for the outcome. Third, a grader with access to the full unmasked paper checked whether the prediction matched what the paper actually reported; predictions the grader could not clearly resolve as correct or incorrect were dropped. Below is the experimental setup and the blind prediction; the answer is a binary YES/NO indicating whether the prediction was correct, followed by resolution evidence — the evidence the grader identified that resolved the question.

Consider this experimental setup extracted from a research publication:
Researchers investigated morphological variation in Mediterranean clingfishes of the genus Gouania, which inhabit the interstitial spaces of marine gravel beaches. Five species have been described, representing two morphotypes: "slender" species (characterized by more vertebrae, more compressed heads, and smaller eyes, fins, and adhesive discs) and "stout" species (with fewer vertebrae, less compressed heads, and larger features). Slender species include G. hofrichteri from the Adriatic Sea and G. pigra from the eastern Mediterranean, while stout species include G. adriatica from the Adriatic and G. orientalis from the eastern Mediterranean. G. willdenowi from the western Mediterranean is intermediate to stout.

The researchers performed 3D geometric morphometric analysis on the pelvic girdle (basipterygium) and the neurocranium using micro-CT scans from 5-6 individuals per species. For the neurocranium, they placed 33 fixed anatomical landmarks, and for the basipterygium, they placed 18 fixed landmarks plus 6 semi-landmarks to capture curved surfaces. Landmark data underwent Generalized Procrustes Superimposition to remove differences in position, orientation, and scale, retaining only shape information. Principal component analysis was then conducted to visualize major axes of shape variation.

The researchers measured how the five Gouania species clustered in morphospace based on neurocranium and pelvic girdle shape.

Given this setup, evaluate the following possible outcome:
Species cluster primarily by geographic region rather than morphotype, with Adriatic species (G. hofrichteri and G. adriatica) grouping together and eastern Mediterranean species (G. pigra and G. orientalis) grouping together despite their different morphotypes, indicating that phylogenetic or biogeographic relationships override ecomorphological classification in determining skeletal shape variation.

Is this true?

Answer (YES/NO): NO